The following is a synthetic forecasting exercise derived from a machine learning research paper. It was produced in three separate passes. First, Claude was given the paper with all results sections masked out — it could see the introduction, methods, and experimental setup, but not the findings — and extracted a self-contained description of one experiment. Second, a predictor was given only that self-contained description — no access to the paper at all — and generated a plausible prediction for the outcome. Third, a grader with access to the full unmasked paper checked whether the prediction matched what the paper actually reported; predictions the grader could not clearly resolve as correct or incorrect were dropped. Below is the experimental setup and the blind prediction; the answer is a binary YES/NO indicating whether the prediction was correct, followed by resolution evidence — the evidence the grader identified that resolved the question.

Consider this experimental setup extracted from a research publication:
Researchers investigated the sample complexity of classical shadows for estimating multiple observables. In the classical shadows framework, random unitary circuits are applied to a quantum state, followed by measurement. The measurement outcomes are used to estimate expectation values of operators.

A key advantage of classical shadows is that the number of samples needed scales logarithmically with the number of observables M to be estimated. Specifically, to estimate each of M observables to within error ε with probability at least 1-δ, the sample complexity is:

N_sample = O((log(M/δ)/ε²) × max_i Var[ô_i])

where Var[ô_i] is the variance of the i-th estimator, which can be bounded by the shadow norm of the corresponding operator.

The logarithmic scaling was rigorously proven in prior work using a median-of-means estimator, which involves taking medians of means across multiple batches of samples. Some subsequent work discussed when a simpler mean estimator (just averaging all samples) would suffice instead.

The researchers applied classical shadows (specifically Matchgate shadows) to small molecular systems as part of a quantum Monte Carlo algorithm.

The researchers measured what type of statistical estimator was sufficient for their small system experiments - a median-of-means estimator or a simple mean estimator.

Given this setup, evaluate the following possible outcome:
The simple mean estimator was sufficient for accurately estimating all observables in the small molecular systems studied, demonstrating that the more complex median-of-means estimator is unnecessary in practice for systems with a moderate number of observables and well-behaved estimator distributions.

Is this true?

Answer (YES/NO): YES